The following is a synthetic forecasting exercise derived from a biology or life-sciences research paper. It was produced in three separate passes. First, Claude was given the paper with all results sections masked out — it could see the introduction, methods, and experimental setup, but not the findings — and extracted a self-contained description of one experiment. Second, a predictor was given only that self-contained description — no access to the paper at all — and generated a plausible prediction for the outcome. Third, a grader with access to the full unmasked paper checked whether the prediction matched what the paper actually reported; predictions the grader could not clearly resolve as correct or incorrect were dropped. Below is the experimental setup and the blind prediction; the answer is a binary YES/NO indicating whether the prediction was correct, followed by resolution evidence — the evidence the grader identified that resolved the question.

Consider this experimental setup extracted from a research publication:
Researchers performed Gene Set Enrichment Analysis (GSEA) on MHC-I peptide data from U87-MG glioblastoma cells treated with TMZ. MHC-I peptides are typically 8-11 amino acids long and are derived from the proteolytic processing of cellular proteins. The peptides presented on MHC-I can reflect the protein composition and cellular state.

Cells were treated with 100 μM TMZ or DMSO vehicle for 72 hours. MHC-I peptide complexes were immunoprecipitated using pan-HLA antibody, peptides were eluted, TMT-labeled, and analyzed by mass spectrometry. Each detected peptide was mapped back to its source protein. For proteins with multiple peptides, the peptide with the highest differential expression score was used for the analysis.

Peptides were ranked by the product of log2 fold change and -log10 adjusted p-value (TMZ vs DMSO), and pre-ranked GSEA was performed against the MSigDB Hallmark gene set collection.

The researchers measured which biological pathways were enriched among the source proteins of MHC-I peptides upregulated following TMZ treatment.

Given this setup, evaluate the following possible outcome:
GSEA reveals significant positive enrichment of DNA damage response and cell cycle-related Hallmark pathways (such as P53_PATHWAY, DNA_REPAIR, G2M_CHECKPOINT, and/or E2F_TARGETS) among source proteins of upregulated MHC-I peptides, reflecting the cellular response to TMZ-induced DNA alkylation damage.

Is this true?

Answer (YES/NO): YES